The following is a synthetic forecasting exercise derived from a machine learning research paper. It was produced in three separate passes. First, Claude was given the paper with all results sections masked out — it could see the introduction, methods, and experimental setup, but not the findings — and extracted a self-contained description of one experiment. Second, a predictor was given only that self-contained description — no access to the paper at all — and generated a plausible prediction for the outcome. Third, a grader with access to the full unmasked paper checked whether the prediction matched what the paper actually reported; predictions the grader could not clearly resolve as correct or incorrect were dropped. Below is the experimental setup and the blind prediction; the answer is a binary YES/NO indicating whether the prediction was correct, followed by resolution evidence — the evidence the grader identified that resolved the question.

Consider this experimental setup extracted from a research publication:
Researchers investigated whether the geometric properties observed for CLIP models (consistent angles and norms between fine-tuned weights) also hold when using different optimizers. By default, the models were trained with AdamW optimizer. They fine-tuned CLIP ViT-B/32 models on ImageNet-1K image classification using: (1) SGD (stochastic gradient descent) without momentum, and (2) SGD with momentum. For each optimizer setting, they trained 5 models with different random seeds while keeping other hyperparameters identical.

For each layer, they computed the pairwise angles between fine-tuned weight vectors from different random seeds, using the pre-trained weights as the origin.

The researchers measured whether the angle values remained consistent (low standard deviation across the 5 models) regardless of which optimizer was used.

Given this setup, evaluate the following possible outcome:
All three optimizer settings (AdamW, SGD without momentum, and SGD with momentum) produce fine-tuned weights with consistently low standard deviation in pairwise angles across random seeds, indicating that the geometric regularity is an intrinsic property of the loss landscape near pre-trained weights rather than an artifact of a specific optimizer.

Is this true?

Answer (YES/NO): YES